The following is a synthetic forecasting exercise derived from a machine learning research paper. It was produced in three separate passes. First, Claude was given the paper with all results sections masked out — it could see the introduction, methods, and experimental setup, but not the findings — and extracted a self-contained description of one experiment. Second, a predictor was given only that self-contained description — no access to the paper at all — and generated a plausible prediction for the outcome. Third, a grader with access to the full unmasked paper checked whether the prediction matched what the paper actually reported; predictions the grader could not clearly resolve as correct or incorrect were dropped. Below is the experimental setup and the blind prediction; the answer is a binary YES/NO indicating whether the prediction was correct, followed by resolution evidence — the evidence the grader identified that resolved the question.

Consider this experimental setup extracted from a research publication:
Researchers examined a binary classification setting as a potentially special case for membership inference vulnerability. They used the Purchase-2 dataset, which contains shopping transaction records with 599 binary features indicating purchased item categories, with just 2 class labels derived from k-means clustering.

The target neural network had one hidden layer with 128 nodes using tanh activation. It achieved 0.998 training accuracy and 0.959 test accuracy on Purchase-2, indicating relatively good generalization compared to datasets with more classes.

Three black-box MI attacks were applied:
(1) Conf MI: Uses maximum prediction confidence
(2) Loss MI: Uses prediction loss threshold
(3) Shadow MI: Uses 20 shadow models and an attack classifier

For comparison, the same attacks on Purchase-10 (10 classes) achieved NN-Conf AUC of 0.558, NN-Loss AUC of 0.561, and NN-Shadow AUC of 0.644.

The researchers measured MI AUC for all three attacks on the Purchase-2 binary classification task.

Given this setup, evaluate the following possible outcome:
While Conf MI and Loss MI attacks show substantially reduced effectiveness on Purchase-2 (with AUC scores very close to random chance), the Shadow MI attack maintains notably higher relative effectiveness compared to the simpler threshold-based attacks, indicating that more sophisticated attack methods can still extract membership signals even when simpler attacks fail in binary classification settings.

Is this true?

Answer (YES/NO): NO